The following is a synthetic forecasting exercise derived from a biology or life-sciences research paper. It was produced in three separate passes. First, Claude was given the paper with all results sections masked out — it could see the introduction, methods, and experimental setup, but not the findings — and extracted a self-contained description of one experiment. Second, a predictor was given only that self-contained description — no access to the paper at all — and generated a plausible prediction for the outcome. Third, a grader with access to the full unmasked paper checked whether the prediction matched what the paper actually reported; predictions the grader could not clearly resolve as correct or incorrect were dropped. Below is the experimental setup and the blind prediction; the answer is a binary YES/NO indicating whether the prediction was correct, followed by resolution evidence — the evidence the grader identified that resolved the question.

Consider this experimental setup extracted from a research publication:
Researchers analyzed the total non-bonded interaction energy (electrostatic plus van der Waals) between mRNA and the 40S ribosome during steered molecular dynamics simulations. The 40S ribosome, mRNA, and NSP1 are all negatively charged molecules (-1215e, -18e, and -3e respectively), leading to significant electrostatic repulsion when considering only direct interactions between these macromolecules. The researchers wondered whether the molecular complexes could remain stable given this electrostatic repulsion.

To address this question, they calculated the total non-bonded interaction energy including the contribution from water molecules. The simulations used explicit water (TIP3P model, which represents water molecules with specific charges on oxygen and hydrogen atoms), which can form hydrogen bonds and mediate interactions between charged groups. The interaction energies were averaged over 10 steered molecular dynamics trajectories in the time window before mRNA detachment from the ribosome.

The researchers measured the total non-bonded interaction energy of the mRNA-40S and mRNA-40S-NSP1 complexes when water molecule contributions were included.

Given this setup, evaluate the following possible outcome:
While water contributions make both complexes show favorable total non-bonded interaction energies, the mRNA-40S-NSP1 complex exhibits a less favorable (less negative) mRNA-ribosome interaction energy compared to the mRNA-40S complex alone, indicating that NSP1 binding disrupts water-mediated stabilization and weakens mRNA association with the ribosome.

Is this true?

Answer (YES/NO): NO